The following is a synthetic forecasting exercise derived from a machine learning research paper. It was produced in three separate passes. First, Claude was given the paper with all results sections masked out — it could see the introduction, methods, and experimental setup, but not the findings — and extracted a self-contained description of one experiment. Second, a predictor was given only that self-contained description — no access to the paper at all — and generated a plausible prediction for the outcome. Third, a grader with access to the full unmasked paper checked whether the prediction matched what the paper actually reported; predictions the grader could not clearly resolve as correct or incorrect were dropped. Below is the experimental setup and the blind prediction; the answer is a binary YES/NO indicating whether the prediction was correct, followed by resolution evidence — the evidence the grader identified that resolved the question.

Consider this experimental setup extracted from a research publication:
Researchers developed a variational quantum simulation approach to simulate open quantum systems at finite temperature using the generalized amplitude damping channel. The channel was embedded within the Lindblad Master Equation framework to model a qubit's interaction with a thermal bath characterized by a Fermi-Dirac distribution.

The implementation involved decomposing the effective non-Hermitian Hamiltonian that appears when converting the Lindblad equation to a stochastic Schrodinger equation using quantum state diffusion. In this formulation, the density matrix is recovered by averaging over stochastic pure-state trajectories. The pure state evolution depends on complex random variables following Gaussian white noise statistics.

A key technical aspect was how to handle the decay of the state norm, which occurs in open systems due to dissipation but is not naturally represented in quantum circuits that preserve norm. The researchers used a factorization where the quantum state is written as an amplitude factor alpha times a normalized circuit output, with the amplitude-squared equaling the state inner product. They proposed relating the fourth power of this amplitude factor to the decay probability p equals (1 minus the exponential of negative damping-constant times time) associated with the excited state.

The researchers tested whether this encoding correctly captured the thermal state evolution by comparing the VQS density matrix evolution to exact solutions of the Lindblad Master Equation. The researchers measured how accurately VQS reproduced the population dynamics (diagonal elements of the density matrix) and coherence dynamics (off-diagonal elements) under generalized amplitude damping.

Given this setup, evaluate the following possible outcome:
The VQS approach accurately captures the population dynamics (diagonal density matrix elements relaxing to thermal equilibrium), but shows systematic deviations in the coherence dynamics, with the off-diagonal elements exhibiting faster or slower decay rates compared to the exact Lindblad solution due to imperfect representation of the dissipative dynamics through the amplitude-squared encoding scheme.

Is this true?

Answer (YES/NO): NO